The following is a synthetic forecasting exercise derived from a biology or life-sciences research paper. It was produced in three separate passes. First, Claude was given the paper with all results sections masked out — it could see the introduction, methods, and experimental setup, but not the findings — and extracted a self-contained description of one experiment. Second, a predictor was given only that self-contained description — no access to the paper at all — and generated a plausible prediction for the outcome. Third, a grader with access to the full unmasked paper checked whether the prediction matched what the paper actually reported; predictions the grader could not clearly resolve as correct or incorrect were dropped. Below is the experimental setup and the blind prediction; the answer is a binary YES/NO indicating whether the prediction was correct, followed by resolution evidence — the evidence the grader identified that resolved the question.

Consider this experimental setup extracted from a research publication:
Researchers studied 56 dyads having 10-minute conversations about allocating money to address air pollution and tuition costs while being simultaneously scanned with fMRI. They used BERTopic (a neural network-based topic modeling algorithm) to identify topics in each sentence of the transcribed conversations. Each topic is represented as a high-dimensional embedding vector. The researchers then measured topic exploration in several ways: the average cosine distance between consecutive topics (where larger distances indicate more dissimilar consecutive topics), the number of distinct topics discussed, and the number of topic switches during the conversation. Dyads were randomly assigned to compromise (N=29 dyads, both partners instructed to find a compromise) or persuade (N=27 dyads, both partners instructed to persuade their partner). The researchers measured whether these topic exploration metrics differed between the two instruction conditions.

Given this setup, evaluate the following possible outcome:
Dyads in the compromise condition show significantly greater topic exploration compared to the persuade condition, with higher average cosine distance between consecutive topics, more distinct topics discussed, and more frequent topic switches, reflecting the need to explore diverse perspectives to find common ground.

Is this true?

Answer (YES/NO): NO